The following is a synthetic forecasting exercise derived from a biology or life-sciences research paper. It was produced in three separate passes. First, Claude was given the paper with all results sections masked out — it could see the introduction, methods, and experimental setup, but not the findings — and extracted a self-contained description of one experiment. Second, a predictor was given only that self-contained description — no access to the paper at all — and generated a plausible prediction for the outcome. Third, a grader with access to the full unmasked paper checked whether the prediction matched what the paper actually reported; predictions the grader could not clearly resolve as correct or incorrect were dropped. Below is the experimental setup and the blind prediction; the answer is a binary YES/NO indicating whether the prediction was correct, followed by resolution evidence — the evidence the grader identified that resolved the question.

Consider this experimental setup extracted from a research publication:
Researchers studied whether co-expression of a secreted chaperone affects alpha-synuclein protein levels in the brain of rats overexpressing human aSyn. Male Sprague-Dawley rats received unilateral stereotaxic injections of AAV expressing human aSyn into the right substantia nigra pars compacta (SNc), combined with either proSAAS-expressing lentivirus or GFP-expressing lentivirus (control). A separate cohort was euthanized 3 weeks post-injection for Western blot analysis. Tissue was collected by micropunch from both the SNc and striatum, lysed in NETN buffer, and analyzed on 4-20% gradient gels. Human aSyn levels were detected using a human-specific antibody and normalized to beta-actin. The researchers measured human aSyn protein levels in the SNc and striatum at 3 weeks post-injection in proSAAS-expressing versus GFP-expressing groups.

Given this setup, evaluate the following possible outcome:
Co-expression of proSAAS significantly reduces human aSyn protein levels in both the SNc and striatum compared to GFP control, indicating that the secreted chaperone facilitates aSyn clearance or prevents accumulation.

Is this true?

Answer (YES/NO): YES